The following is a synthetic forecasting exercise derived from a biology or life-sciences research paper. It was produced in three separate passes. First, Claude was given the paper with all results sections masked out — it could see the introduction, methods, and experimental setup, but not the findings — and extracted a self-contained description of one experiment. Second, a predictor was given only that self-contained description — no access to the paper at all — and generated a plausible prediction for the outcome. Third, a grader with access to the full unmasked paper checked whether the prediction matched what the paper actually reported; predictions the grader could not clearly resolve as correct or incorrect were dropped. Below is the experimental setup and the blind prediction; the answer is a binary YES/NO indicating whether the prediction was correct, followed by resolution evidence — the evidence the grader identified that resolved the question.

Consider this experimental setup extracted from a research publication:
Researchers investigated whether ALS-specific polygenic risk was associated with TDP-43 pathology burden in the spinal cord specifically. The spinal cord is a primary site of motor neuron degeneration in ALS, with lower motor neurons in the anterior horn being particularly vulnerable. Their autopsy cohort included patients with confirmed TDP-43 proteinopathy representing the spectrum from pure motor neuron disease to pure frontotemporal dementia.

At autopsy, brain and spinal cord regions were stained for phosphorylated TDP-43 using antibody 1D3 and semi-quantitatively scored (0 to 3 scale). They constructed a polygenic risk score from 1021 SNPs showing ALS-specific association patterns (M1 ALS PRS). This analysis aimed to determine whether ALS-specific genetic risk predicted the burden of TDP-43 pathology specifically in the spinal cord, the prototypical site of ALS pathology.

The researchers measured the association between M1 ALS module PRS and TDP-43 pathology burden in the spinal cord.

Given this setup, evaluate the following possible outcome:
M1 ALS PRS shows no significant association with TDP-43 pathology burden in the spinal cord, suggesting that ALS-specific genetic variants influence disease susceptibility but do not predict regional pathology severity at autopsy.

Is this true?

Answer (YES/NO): YES